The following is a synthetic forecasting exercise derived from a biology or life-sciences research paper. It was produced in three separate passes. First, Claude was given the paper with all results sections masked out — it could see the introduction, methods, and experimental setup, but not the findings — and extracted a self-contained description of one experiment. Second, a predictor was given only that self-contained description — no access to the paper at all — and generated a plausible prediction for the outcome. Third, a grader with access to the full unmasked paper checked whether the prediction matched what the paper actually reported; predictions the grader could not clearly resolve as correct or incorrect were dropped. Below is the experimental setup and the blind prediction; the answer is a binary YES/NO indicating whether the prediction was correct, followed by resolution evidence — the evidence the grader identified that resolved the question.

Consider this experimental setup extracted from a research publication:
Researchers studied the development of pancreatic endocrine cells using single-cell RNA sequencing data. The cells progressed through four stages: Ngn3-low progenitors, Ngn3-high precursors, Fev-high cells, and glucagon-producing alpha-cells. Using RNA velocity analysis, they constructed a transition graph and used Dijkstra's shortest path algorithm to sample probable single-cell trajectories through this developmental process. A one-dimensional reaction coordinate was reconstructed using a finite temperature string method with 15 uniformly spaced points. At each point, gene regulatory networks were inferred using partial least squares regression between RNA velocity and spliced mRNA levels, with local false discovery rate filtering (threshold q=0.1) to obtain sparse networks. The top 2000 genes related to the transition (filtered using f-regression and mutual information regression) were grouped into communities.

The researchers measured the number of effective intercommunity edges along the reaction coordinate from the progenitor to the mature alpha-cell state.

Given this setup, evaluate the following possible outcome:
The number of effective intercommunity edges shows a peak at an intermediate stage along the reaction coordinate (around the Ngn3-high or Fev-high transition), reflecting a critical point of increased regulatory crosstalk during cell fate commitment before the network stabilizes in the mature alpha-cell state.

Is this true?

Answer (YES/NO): YES